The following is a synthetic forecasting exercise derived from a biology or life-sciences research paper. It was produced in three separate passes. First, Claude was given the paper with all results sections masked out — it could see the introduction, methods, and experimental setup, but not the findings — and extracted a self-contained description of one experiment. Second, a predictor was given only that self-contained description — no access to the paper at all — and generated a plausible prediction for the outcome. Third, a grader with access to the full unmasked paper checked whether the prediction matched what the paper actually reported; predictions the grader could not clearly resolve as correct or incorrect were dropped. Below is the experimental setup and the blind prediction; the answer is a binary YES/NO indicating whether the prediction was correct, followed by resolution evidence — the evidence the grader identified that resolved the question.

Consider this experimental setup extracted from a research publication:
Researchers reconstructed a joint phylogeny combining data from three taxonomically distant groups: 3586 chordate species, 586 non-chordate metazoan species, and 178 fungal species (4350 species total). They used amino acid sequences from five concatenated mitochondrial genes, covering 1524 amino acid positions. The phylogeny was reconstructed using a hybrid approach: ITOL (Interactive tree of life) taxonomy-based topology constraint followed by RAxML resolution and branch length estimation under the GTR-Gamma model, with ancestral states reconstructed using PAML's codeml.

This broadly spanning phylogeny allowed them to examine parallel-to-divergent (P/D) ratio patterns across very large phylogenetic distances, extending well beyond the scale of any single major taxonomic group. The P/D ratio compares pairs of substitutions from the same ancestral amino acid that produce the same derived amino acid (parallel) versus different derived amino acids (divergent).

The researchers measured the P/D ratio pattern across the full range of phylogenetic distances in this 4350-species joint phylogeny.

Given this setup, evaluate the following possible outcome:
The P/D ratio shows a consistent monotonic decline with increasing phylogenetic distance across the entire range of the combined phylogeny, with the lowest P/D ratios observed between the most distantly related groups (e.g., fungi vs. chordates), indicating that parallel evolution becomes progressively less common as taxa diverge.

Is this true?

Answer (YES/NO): YES